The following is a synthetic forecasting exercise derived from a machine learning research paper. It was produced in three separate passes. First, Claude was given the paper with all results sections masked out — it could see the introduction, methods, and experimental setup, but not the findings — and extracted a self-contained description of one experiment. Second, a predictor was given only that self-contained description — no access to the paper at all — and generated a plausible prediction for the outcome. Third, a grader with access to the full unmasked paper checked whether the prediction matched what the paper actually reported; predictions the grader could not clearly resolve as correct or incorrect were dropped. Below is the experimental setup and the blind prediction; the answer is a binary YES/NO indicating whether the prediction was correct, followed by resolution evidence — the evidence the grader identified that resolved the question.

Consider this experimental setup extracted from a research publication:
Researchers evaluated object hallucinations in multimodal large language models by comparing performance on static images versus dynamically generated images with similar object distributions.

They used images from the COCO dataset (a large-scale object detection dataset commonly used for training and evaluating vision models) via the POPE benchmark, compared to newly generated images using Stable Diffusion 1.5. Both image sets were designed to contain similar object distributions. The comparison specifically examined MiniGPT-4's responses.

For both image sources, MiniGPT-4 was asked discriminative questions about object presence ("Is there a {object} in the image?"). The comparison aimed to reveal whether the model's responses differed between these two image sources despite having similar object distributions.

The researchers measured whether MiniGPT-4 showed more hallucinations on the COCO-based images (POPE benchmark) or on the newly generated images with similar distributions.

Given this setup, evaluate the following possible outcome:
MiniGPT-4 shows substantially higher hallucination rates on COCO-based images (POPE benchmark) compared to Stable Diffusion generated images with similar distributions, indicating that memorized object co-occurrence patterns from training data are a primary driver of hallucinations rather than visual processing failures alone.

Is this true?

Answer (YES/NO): NO